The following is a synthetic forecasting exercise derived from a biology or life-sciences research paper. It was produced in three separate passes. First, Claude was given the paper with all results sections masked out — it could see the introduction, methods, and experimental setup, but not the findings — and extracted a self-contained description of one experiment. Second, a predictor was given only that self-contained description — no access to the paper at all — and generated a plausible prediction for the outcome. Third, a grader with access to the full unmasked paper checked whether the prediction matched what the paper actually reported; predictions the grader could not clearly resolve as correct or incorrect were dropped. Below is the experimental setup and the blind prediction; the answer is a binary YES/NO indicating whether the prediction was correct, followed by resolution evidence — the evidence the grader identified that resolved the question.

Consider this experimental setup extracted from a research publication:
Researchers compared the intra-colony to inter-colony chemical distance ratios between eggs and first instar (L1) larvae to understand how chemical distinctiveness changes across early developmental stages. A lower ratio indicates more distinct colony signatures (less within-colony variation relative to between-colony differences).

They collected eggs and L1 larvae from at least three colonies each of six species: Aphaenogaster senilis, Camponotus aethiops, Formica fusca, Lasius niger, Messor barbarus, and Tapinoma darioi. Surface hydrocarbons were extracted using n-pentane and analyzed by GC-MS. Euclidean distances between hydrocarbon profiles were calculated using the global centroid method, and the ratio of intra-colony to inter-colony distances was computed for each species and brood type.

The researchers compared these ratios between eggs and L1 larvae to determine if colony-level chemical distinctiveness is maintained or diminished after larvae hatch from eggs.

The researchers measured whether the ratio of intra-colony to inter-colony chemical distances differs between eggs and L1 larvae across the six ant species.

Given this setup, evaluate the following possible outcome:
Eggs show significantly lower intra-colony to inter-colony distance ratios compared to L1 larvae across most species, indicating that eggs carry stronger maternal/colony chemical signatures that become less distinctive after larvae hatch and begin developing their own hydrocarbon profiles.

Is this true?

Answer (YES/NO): NO